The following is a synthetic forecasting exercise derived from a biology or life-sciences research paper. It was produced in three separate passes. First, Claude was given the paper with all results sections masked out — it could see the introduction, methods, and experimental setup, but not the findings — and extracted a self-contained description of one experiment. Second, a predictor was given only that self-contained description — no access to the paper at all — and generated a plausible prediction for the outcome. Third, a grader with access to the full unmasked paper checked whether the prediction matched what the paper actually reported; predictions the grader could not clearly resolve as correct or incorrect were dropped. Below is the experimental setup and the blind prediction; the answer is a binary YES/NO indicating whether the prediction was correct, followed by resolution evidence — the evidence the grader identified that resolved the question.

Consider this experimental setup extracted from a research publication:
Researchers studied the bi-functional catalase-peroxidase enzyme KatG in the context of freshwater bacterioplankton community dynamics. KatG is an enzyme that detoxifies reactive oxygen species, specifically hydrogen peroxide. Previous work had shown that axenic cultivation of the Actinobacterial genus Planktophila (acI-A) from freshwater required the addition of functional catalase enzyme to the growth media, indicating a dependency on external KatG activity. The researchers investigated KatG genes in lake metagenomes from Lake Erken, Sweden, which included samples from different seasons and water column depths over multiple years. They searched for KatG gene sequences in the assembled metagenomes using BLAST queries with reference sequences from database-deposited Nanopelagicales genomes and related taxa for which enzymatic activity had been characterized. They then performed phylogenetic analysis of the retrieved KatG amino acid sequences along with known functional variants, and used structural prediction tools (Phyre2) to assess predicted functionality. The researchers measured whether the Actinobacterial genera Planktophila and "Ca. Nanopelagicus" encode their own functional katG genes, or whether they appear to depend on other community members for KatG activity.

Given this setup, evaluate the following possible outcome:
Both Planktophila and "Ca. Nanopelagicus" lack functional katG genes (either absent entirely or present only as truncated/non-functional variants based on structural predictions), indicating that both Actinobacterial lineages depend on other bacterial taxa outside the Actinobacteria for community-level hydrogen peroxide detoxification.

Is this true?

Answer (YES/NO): NO